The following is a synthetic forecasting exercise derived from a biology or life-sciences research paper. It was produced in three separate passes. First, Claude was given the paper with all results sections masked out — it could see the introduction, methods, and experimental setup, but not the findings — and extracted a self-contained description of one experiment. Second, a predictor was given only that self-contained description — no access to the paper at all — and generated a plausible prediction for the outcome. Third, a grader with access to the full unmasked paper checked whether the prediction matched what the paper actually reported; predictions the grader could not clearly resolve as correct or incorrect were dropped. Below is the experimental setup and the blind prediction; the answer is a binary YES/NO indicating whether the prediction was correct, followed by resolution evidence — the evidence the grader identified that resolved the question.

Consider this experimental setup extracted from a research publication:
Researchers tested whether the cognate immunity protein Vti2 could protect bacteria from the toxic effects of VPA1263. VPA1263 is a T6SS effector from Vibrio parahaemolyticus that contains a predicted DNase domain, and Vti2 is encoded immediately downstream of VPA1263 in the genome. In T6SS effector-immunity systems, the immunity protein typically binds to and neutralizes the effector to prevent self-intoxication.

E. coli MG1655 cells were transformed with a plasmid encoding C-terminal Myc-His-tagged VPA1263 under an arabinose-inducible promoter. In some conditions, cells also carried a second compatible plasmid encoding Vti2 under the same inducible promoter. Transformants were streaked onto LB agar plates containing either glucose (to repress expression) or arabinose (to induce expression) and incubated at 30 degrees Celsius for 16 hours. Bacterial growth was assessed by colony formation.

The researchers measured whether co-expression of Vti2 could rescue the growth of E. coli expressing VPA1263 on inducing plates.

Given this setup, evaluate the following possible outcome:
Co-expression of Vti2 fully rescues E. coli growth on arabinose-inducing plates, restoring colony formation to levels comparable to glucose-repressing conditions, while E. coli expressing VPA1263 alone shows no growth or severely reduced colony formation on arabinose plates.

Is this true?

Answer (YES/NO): YES